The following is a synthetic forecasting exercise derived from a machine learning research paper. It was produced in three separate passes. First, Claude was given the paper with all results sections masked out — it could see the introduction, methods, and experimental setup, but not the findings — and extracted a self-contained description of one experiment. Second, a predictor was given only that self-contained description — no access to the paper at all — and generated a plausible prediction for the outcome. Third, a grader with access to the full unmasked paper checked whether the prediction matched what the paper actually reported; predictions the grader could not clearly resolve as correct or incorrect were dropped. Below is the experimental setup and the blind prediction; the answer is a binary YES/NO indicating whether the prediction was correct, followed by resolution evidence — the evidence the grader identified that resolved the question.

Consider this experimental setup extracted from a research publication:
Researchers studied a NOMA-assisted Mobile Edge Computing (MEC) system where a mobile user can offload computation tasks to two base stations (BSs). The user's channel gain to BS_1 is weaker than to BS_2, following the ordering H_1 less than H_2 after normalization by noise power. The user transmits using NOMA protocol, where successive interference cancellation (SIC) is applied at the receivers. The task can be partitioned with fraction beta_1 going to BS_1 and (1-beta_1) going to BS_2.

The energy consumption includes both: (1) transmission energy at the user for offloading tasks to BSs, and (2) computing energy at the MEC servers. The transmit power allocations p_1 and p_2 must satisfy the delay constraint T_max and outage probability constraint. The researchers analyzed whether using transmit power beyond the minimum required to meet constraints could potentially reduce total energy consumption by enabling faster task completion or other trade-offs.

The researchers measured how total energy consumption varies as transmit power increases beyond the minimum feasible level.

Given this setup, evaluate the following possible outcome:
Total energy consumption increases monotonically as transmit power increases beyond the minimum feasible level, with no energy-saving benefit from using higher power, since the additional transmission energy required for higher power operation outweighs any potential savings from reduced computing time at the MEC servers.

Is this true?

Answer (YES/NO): YES